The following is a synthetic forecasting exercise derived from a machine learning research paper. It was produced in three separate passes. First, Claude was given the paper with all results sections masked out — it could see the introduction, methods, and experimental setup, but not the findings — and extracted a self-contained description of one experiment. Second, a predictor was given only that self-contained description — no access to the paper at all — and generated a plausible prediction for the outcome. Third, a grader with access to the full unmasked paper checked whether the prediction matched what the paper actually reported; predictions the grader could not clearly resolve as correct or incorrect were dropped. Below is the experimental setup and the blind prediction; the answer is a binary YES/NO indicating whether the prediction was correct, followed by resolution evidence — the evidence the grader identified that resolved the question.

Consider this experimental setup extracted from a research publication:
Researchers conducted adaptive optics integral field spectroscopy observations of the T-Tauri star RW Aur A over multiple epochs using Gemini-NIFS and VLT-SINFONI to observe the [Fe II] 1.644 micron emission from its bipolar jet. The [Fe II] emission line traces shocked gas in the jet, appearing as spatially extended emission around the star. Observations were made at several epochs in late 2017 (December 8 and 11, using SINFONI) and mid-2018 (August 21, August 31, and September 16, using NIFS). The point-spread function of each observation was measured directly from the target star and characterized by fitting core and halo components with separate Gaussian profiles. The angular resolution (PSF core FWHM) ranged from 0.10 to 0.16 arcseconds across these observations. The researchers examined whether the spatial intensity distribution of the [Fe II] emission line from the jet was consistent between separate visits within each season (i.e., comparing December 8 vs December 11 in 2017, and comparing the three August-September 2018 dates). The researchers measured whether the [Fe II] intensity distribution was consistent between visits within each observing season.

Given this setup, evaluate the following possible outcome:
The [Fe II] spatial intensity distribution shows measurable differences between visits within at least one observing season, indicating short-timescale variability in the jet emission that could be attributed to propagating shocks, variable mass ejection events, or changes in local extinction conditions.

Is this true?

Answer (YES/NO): NO